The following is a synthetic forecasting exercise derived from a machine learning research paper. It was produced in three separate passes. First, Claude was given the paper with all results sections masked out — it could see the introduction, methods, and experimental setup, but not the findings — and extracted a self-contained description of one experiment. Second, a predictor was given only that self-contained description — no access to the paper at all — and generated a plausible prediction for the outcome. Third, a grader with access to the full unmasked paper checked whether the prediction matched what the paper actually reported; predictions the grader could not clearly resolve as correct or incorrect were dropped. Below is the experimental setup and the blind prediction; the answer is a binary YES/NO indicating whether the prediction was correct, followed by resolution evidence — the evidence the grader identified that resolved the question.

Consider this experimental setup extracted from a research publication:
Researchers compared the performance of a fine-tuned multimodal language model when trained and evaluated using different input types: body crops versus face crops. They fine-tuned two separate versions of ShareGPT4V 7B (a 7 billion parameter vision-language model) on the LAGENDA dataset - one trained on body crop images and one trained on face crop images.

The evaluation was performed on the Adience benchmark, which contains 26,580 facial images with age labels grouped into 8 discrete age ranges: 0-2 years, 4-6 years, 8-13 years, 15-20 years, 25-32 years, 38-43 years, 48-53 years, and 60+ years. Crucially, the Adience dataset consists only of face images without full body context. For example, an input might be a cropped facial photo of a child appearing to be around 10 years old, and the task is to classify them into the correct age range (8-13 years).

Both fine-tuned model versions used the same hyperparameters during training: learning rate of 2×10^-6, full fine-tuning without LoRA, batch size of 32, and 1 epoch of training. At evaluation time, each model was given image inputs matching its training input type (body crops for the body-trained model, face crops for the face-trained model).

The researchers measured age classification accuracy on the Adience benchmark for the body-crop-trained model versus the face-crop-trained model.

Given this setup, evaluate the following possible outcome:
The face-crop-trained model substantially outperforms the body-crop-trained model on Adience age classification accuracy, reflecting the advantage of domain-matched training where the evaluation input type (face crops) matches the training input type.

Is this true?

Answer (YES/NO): NO